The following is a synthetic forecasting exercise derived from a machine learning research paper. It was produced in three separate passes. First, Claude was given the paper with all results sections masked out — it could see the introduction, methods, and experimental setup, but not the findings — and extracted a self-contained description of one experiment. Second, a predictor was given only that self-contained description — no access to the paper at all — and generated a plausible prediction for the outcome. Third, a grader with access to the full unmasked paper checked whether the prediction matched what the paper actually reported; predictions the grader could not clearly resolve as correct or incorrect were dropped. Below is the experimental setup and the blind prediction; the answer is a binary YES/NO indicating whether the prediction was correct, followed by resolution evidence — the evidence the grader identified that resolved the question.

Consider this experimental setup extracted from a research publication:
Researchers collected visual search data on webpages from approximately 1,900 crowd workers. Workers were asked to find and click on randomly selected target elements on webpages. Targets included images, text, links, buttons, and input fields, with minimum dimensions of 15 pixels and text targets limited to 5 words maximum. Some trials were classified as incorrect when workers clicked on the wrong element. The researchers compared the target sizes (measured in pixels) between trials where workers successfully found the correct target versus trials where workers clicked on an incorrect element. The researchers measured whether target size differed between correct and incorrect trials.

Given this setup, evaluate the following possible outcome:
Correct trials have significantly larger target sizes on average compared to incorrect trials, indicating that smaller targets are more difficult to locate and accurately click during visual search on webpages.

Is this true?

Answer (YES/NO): YES